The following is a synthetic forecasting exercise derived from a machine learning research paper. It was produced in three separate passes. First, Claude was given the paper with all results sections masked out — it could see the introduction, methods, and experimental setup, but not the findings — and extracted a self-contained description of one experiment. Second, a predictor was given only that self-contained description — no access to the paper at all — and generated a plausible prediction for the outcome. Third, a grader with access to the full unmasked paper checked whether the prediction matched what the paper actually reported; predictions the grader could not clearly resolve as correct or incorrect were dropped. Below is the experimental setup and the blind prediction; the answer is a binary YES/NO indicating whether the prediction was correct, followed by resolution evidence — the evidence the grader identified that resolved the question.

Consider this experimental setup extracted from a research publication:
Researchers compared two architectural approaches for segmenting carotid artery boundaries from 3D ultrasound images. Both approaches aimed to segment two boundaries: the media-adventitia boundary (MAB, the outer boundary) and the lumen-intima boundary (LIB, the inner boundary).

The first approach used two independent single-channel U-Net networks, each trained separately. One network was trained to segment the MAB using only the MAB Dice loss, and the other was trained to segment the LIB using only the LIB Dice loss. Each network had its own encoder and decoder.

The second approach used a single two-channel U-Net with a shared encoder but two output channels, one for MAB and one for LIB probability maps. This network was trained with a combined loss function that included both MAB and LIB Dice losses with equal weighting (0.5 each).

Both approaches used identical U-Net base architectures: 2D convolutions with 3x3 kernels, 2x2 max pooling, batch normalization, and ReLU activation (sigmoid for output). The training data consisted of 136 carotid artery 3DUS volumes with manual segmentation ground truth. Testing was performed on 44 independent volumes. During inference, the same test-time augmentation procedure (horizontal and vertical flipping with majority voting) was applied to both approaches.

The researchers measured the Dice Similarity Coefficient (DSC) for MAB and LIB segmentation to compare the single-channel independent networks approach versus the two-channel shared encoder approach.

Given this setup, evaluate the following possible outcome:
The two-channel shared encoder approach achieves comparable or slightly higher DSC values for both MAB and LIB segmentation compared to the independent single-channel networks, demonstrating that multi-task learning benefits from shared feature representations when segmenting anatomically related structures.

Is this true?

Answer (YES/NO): NO